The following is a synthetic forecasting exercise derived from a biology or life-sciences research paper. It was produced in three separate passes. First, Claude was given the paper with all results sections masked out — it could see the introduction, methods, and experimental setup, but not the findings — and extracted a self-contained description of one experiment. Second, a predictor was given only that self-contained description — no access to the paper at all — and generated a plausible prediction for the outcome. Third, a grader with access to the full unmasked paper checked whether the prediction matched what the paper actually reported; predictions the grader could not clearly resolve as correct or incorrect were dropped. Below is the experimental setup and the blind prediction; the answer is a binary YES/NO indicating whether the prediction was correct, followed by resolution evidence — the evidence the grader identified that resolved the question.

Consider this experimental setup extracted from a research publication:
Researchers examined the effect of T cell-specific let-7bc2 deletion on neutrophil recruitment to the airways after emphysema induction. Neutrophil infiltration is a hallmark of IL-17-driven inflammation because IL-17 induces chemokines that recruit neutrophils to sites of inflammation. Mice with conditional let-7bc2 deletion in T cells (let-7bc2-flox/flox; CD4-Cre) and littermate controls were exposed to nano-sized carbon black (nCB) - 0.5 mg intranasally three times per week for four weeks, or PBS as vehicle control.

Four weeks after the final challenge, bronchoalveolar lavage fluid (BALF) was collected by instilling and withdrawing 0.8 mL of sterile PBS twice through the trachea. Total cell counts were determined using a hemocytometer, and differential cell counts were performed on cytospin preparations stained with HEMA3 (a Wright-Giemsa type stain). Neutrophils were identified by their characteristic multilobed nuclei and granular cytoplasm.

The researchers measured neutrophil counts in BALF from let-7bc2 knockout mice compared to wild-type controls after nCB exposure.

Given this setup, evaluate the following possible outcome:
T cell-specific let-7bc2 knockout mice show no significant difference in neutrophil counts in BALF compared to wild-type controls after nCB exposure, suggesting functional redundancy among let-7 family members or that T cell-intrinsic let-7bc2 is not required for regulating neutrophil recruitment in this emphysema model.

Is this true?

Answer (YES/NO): NO